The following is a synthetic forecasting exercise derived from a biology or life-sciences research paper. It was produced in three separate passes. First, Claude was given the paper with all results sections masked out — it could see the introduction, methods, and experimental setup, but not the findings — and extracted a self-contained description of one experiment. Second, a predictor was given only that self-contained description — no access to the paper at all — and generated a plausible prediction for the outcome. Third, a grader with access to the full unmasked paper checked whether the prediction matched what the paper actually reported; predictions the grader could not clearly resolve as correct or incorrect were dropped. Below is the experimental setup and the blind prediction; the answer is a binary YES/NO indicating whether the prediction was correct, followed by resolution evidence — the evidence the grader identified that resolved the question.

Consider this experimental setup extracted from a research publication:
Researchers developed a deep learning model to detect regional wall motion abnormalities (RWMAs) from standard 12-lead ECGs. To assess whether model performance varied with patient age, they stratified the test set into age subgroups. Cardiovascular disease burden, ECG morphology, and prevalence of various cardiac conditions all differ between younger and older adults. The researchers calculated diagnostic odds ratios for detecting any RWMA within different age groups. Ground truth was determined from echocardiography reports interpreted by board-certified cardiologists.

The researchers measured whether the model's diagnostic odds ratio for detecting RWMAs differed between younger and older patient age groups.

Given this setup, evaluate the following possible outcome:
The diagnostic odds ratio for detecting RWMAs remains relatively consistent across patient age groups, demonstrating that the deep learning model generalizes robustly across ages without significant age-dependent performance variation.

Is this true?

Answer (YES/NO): NO